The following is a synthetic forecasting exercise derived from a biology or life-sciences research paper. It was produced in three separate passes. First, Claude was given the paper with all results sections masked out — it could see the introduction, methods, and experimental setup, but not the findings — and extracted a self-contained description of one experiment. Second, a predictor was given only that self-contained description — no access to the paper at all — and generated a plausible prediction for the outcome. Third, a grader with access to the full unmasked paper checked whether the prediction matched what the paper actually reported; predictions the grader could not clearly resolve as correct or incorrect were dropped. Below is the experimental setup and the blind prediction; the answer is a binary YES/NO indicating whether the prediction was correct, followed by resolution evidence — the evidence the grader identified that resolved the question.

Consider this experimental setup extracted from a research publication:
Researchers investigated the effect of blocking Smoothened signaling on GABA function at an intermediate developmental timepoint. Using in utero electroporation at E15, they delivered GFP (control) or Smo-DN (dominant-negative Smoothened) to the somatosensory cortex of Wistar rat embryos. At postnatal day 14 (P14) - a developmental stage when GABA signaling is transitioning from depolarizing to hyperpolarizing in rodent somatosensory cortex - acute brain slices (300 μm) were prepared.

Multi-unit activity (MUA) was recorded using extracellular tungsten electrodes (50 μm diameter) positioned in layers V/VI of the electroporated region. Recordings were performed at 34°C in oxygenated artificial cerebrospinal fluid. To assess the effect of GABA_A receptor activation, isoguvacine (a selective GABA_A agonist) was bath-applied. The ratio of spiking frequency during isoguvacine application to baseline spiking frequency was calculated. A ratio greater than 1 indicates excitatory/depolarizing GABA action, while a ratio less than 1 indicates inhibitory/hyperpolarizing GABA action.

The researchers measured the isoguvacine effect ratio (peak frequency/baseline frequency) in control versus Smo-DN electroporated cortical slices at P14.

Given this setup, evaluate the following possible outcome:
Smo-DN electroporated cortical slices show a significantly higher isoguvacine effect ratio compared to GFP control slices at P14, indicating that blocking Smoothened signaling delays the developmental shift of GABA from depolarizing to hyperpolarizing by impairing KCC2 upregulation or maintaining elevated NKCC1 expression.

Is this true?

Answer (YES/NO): YES